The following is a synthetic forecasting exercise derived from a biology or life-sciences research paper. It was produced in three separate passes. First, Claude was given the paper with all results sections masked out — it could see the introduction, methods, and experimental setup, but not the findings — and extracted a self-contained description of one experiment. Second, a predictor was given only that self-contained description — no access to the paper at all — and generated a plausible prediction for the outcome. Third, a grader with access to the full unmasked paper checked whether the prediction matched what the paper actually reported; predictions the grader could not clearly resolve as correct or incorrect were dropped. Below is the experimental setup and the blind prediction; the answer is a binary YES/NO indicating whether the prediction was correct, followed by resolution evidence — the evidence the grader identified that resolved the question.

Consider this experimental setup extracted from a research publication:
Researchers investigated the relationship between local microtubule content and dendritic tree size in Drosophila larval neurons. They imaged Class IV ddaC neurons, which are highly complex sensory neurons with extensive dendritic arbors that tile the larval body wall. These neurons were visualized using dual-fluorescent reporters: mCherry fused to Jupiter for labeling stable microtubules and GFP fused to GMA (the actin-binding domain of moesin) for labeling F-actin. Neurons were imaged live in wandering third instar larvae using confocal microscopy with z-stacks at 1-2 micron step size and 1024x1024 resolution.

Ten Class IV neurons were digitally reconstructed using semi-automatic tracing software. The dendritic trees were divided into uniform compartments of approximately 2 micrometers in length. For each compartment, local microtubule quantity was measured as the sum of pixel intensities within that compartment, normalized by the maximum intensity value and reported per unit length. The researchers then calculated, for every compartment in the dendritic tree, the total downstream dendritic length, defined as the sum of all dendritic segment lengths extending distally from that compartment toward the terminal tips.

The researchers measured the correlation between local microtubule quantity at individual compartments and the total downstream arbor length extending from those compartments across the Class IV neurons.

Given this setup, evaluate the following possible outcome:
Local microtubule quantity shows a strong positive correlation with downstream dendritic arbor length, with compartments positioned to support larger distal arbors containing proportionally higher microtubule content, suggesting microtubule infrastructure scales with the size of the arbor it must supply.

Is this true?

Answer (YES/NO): YES